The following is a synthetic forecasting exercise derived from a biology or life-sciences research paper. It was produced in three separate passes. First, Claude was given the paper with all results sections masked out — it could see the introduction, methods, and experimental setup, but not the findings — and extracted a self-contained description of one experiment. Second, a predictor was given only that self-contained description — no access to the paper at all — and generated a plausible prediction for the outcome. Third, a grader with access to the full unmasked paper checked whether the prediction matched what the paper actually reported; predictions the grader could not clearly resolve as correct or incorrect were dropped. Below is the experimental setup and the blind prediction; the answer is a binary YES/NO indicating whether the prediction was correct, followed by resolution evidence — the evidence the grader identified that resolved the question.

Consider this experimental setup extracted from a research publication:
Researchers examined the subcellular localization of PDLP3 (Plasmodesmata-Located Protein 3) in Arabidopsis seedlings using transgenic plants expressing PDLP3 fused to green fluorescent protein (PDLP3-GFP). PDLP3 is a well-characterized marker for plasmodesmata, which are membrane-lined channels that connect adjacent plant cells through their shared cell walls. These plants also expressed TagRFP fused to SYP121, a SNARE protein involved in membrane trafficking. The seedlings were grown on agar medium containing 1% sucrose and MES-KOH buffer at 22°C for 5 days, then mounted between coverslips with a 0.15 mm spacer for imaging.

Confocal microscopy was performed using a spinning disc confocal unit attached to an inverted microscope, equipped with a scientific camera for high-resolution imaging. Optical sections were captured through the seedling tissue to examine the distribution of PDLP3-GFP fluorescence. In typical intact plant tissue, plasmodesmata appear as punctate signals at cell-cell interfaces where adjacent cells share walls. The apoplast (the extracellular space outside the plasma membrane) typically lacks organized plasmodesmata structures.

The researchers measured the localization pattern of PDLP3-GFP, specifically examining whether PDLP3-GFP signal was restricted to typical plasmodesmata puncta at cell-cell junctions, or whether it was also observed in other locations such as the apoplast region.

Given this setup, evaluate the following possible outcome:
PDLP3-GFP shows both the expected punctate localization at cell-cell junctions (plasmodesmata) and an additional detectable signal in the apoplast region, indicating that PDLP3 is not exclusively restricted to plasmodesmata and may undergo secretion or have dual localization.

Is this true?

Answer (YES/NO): YES